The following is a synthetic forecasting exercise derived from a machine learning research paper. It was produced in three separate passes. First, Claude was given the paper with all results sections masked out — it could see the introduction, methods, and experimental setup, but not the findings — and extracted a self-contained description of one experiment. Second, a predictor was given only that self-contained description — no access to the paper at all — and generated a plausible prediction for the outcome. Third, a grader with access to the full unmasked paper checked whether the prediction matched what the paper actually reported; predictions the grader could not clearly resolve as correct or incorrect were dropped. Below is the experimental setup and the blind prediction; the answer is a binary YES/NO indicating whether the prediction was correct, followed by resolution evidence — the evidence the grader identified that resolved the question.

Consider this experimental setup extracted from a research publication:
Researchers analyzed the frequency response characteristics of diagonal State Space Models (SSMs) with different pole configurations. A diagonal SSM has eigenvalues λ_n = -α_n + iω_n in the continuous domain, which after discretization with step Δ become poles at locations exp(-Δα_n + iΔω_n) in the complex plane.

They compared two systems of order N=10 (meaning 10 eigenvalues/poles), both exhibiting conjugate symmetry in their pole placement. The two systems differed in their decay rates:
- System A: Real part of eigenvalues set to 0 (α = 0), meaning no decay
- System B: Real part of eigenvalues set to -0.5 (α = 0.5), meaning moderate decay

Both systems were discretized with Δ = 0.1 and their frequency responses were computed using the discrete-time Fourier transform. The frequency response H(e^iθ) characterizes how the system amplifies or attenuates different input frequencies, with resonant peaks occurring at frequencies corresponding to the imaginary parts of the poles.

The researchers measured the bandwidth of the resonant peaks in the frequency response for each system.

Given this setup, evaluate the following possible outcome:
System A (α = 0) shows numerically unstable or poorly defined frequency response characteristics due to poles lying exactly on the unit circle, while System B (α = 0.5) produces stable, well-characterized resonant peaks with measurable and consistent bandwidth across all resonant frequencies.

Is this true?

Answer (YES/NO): NO